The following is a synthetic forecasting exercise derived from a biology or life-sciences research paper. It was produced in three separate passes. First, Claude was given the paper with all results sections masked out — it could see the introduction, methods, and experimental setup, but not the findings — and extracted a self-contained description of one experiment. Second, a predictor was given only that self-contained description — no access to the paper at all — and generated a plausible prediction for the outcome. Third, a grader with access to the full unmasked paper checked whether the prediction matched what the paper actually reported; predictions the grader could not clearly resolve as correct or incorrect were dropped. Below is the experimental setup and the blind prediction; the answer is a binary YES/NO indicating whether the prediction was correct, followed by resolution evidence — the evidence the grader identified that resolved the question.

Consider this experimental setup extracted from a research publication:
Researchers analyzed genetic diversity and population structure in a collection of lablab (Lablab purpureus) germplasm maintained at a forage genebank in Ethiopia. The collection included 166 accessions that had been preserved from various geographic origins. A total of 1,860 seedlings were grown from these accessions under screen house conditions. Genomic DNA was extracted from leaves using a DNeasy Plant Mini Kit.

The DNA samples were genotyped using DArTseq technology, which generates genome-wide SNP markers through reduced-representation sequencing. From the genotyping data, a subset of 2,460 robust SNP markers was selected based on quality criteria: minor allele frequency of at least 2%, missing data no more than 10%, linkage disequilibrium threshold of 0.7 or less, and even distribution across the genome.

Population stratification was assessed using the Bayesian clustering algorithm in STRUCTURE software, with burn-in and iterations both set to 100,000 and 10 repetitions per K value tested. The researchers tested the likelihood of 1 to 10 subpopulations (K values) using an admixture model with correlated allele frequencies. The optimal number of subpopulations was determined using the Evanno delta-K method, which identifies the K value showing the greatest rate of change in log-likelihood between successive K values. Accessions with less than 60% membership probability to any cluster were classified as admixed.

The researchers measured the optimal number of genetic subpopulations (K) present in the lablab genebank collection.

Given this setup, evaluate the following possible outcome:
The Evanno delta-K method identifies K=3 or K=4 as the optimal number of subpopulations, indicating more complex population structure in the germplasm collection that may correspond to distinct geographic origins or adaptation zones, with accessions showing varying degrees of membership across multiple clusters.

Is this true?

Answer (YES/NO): YES